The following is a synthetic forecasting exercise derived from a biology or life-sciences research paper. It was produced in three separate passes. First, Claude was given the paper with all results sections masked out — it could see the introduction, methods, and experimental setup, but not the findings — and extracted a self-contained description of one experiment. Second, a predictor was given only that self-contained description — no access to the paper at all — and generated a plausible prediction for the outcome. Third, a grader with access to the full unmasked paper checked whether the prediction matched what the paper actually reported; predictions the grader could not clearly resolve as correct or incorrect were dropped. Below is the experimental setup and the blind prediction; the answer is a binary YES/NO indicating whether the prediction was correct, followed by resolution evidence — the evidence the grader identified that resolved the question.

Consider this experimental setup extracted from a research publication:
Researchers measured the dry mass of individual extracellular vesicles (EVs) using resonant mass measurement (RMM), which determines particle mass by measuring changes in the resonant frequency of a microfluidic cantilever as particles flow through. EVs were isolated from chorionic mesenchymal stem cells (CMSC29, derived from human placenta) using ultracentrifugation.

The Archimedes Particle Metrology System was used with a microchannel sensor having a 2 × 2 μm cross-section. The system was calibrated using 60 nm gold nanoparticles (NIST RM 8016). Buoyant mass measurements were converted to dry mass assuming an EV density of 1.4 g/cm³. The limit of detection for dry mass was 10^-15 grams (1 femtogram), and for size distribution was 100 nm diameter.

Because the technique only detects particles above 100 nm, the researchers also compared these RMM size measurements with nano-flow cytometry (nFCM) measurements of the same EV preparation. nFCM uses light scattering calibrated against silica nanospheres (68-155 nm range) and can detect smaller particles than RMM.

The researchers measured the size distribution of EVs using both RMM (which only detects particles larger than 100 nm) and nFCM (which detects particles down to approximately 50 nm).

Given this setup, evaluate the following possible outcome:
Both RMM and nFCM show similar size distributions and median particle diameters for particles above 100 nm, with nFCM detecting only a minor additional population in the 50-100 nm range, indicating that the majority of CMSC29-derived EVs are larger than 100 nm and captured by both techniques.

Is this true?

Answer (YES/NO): NO